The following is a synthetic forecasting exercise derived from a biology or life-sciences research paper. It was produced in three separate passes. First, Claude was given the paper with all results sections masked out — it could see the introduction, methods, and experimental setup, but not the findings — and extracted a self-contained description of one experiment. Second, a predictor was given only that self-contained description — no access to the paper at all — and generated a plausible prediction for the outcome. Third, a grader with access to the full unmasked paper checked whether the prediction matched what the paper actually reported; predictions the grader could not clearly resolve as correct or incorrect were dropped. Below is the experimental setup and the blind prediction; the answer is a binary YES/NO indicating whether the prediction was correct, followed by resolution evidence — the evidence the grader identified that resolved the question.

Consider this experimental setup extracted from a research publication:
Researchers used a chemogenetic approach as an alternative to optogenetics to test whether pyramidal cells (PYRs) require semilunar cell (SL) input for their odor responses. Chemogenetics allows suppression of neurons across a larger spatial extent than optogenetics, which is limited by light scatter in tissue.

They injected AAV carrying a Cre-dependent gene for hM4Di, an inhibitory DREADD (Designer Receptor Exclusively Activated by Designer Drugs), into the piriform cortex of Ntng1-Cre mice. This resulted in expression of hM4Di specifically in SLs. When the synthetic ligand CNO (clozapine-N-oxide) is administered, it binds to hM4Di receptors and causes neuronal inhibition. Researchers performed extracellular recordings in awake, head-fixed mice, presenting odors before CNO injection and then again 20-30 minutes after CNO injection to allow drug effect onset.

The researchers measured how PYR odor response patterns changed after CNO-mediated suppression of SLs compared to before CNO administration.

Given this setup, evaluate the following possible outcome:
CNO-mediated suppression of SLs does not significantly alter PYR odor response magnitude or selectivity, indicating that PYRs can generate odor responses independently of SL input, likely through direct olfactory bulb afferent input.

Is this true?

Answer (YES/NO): YES